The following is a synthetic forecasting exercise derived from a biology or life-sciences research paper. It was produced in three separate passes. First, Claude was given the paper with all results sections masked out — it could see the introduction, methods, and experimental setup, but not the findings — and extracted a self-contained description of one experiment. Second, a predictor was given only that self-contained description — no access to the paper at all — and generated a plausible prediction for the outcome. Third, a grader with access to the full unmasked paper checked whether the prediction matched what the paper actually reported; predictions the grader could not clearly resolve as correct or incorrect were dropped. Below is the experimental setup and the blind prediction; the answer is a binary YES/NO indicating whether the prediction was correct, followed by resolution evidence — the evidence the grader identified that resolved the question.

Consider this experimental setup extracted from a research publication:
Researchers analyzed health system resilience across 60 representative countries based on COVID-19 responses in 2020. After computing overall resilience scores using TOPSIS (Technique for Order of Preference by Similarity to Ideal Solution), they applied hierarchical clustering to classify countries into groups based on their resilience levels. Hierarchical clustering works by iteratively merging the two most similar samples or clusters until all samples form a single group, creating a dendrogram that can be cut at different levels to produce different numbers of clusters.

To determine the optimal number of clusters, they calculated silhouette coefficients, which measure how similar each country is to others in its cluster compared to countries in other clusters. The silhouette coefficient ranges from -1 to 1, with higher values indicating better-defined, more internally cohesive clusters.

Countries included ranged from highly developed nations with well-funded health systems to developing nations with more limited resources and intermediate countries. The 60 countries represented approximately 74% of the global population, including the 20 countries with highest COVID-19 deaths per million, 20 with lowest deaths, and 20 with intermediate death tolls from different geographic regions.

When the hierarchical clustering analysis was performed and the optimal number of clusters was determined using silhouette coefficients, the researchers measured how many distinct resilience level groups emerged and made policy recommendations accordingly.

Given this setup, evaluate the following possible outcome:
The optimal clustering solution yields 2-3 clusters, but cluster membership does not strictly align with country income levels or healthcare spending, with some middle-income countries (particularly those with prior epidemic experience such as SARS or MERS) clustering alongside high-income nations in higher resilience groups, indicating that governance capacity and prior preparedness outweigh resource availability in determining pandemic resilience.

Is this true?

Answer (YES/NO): YES